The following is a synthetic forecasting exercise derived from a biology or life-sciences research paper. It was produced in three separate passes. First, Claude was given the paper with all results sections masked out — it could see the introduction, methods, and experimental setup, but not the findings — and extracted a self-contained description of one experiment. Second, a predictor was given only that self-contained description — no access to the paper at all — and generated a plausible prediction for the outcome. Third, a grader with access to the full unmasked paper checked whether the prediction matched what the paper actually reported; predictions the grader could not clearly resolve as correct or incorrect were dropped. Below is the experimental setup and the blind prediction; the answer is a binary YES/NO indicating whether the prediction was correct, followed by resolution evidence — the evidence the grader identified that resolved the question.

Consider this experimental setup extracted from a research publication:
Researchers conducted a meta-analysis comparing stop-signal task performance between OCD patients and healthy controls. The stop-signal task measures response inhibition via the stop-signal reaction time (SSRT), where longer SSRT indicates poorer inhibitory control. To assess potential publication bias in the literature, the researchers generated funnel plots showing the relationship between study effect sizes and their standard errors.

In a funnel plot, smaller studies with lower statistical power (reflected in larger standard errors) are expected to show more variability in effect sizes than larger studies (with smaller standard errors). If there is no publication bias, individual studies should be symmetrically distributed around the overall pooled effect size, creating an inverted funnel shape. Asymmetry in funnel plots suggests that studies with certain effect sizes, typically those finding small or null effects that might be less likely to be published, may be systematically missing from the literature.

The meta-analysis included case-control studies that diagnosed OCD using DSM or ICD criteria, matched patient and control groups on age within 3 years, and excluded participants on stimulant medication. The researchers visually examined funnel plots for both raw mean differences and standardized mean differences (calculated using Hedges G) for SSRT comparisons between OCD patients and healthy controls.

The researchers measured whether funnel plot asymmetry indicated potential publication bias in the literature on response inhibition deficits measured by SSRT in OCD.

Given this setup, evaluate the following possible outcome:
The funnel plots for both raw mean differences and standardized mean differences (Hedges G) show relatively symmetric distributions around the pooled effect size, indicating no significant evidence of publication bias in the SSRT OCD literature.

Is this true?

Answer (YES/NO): NO